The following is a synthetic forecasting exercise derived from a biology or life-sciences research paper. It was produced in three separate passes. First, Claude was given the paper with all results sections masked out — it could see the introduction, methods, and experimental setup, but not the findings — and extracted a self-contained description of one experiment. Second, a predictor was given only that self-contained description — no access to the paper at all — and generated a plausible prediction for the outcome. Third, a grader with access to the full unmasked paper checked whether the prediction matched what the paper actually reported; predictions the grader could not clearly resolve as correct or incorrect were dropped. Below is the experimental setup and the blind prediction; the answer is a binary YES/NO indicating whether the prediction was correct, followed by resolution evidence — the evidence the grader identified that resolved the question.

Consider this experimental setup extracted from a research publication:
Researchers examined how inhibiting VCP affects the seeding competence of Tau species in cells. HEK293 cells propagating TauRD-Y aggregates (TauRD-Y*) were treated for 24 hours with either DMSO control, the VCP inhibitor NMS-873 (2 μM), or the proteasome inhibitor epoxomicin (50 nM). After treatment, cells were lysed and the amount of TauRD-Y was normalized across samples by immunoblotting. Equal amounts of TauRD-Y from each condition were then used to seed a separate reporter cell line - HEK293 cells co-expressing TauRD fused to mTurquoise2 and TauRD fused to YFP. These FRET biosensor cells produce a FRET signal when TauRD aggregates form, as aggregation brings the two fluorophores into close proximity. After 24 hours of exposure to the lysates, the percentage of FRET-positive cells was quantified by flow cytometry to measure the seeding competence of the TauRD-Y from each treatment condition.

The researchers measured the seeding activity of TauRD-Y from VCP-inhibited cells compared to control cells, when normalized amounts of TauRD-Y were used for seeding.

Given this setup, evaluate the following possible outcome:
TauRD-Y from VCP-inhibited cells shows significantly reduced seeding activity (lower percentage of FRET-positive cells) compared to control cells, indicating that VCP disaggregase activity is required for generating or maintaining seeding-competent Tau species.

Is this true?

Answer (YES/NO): YES